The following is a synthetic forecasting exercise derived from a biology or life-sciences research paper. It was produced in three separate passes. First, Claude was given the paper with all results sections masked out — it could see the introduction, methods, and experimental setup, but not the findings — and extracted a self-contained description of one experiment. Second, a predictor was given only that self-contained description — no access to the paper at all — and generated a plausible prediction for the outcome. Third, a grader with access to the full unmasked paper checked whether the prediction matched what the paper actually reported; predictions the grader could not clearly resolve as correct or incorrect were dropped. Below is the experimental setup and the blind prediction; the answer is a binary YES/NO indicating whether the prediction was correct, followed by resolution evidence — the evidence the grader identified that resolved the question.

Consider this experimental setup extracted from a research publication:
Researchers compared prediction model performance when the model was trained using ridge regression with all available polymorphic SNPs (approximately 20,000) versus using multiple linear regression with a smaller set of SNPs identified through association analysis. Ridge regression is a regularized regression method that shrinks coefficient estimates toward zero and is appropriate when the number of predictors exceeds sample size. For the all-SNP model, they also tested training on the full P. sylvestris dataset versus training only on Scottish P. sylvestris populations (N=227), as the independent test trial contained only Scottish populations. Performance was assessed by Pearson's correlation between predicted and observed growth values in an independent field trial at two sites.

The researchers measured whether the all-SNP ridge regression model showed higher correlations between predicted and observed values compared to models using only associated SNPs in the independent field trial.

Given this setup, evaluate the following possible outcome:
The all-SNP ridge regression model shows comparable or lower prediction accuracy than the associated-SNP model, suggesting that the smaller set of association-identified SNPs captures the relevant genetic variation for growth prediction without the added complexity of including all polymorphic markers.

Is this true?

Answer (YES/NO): YES